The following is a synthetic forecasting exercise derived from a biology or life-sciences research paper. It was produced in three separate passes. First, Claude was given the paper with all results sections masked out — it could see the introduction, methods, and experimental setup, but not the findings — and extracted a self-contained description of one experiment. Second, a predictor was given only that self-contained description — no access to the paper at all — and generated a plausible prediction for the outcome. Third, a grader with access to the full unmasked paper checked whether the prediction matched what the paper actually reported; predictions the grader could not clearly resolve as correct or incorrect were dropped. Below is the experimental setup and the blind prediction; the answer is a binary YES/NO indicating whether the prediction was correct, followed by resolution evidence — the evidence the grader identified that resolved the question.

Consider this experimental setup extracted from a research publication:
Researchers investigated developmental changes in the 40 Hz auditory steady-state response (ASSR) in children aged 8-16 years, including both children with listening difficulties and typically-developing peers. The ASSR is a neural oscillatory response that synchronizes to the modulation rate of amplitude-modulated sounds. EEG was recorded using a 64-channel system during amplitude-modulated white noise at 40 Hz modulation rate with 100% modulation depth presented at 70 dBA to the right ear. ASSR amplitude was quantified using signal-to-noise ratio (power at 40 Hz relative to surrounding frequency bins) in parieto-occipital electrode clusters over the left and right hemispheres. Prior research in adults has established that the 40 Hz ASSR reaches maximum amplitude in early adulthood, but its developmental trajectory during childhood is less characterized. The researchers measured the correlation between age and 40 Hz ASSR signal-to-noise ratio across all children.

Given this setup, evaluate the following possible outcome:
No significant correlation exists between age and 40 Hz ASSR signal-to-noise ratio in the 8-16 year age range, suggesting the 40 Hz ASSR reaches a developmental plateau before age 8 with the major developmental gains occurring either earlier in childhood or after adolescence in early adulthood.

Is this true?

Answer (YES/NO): YES